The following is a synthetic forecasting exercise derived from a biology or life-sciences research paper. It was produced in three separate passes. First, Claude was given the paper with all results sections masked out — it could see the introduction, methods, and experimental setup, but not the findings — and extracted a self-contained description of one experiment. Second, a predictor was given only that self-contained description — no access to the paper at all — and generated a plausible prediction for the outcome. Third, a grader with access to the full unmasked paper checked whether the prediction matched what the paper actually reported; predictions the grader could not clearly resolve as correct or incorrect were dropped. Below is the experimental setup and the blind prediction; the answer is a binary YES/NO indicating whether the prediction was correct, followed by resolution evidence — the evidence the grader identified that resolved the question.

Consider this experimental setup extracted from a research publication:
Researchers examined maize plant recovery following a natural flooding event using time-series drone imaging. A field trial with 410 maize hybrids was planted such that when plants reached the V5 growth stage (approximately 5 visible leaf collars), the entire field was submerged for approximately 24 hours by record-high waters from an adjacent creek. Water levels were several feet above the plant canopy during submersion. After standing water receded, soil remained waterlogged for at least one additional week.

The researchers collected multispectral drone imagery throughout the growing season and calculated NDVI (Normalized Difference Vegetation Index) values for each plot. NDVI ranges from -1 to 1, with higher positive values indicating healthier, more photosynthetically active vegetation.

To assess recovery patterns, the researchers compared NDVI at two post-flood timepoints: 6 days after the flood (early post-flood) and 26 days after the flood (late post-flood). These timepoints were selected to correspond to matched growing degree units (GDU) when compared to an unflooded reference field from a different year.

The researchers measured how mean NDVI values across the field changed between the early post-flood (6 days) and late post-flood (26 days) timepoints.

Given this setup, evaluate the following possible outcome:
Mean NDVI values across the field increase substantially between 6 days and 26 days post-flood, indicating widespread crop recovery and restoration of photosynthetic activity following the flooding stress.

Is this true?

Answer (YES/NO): NO